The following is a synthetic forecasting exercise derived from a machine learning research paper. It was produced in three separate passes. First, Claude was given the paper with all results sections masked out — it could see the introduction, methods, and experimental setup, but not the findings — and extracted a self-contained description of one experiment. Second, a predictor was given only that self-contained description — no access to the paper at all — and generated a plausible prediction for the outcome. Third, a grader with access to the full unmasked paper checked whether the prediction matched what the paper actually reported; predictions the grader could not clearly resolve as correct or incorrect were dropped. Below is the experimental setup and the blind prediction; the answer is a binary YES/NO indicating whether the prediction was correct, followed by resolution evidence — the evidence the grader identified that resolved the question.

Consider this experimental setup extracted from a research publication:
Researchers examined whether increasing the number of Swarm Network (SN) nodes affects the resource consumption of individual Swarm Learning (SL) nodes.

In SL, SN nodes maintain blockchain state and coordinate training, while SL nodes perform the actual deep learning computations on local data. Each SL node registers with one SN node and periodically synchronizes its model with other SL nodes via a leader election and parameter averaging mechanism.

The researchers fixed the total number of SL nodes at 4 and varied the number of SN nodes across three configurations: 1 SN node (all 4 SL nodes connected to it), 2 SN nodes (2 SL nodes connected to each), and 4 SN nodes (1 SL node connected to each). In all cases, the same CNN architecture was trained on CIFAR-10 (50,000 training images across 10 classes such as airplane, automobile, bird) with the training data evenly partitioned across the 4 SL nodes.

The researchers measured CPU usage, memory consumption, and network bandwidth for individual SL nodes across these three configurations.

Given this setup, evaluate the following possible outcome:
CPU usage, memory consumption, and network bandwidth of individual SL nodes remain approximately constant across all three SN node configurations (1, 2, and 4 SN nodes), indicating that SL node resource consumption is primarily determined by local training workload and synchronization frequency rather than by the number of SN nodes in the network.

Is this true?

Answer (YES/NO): YES